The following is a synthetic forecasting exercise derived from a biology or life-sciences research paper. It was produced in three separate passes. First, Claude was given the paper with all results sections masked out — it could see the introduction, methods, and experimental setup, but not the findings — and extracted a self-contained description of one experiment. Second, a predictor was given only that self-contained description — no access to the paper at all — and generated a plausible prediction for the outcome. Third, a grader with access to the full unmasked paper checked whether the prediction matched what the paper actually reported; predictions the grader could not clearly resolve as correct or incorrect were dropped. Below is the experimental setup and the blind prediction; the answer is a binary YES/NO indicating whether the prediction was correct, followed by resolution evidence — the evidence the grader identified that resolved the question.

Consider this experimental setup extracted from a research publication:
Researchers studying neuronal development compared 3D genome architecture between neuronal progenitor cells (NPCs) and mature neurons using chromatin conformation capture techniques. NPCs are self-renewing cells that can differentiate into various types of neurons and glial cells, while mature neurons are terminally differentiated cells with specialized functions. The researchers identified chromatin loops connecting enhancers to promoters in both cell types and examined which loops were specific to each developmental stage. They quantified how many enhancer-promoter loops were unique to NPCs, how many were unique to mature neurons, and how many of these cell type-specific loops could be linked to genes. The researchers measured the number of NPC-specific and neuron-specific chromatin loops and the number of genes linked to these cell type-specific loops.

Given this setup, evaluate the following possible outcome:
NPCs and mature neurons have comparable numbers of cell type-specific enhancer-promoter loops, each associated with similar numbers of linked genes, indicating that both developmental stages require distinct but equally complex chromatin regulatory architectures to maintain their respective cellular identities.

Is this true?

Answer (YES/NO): NO